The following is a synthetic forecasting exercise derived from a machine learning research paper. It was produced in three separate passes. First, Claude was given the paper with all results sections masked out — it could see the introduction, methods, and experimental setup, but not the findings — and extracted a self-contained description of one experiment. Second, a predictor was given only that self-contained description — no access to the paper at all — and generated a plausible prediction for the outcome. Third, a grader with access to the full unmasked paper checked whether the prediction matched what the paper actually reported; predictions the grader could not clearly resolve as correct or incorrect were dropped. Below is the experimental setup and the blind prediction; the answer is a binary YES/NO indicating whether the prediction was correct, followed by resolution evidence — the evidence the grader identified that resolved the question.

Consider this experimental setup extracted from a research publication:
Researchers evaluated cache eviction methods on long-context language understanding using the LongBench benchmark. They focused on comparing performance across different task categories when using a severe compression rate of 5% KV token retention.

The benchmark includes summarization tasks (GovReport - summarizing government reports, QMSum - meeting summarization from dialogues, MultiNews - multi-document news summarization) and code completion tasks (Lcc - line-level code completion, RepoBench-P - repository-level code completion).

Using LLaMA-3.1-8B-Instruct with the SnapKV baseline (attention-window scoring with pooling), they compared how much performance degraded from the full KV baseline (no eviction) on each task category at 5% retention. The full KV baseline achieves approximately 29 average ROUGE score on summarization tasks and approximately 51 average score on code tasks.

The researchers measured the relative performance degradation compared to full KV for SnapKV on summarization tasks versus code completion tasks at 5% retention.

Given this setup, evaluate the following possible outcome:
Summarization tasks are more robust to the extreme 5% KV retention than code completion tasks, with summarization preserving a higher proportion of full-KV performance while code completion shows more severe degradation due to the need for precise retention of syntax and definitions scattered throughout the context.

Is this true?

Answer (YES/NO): NO